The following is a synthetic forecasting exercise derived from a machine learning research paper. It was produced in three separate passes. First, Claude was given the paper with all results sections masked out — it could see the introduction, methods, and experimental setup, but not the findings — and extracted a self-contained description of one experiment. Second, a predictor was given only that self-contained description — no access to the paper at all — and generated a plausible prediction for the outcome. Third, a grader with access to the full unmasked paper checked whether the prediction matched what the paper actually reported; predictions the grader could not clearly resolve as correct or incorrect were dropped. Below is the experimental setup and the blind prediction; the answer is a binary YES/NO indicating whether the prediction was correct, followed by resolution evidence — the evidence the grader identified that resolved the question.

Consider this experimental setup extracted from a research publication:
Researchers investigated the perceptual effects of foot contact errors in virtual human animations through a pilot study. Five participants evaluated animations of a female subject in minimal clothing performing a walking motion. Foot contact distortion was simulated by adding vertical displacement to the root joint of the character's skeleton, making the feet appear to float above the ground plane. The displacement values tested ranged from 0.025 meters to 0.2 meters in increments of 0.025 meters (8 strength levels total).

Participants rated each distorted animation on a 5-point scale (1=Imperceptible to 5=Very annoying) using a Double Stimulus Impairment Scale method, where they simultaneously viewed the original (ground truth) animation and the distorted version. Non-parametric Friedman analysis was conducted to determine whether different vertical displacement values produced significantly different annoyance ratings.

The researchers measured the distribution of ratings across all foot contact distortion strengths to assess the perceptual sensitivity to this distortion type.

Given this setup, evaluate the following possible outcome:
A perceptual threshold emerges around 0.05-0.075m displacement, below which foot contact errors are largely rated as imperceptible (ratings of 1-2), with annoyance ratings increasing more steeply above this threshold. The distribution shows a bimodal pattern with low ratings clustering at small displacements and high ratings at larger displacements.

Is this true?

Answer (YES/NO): NO